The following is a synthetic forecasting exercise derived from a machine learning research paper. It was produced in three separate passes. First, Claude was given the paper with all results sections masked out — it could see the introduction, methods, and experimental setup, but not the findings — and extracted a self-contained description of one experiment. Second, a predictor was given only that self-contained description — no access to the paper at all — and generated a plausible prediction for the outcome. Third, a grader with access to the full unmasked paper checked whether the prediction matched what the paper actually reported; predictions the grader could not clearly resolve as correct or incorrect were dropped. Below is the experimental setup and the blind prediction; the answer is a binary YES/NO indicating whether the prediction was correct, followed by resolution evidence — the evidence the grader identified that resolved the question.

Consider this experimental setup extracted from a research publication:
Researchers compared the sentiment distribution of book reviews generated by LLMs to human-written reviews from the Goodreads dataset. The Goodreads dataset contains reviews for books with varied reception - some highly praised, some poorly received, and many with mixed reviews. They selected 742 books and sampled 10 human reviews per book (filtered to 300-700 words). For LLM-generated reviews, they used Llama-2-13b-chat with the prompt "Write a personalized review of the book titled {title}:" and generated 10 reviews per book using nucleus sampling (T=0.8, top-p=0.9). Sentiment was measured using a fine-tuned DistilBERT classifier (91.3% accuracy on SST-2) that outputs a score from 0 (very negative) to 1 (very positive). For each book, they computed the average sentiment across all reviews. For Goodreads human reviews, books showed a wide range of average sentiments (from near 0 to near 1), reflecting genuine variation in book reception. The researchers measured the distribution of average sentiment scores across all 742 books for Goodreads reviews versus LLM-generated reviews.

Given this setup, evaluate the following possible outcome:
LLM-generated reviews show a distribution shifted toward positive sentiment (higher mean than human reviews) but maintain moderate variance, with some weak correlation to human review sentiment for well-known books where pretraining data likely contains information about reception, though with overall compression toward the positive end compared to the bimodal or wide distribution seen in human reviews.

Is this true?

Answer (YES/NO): NO